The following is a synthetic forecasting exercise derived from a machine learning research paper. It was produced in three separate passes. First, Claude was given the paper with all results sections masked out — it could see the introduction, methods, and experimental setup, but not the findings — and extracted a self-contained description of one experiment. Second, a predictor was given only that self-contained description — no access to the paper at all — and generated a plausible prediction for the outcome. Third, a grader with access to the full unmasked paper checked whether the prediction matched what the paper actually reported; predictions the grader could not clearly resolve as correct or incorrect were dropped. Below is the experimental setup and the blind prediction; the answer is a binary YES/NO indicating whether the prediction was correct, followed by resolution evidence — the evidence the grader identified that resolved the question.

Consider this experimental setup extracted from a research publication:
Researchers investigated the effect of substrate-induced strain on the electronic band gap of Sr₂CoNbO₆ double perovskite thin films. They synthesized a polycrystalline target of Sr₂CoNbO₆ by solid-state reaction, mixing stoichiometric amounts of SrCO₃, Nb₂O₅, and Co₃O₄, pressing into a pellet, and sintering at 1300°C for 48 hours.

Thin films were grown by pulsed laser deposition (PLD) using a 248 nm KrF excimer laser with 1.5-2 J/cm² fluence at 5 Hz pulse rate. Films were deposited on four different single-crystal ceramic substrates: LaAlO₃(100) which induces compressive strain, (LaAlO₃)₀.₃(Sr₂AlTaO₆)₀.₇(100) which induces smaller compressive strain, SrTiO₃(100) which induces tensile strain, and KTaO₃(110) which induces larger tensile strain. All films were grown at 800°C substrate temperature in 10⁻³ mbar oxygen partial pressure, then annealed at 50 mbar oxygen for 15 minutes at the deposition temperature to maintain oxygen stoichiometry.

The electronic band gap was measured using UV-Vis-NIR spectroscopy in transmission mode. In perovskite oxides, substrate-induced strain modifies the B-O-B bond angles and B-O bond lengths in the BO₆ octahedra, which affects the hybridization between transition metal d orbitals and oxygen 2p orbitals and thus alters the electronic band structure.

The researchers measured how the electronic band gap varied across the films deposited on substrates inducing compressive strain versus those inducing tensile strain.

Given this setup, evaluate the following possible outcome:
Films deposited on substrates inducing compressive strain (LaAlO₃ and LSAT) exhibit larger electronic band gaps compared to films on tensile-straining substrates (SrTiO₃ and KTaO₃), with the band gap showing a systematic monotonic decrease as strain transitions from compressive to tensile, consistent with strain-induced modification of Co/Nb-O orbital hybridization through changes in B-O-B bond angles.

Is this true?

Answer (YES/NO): NO